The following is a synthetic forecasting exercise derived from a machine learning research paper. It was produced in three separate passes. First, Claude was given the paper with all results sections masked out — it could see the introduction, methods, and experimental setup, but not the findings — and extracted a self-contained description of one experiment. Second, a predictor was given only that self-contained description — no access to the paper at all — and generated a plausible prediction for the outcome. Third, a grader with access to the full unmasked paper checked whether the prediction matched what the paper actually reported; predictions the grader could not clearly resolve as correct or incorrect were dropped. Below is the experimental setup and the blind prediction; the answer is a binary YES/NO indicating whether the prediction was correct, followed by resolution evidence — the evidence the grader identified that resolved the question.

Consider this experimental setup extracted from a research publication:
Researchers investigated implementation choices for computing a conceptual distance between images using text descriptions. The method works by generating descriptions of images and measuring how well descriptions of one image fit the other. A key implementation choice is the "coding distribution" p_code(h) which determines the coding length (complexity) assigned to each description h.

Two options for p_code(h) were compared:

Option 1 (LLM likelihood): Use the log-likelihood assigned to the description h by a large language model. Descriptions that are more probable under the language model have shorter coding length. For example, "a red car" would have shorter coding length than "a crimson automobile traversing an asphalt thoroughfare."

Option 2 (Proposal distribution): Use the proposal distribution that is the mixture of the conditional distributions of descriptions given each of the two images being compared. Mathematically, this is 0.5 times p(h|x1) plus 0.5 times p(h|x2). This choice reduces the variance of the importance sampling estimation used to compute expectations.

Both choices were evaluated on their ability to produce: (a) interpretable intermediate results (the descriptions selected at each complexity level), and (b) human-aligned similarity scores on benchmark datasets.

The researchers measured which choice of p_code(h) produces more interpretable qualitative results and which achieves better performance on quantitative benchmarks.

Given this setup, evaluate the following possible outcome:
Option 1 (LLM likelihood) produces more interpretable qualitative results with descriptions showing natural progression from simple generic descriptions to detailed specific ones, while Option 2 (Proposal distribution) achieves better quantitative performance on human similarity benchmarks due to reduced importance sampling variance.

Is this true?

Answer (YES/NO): YES